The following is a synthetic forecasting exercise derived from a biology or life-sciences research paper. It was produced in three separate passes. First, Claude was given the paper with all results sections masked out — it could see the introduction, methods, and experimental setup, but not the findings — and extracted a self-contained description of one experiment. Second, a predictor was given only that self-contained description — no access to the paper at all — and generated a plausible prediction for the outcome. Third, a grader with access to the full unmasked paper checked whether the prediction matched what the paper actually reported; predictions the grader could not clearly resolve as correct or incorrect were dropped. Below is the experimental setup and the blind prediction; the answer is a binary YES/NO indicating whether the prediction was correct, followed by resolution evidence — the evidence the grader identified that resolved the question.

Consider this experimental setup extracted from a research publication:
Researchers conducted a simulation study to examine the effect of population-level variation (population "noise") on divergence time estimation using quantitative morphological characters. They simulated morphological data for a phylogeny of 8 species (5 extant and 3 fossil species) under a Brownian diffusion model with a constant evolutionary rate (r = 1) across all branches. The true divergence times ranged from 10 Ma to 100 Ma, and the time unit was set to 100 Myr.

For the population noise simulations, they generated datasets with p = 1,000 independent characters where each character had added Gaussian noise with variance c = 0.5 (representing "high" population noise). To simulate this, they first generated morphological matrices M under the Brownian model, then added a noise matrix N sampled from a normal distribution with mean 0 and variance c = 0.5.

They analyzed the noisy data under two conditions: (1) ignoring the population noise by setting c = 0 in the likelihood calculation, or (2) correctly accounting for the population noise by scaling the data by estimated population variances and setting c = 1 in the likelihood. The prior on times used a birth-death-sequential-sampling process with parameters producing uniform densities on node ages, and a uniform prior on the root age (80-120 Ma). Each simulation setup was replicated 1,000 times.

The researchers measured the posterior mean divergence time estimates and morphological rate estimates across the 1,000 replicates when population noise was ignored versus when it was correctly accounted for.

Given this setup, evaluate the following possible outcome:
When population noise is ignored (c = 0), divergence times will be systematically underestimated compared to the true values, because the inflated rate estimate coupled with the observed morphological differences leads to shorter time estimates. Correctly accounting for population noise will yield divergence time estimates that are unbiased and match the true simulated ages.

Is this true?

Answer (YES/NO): NO